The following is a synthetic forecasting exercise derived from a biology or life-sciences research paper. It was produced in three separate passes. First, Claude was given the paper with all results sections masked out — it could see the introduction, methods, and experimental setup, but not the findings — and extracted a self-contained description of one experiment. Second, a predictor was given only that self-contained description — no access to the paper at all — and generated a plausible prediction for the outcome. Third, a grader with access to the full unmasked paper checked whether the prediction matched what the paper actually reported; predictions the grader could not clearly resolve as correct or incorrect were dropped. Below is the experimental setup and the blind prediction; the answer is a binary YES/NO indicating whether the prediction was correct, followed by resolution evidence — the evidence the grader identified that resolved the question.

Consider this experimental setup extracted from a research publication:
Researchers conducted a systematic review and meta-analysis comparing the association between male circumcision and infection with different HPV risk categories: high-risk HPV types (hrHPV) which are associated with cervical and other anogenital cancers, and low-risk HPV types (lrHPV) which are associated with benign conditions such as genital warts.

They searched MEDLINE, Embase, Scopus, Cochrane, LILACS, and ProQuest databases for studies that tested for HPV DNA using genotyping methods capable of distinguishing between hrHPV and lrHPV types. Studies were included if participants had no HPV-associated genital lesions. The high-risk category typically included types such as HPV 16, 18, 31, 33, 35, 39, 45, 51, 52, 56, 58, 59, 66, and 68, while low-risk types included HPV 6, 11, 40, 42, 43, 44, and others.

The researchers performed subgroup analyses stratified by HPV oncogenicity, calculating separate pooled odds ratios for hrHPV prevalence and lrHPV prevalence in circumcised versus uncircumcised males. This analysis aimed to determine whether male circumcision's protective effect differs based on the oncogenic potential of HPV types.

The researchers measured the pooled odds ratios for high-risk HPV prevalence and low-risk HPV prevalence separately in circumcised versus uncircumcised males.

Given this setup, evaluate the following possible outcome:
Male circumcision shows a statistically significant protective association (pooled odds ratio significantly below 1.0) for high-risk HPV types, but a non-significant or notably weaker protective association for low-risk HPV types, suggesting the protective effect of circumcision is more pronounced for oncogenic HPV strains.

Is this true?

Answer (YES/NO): NO